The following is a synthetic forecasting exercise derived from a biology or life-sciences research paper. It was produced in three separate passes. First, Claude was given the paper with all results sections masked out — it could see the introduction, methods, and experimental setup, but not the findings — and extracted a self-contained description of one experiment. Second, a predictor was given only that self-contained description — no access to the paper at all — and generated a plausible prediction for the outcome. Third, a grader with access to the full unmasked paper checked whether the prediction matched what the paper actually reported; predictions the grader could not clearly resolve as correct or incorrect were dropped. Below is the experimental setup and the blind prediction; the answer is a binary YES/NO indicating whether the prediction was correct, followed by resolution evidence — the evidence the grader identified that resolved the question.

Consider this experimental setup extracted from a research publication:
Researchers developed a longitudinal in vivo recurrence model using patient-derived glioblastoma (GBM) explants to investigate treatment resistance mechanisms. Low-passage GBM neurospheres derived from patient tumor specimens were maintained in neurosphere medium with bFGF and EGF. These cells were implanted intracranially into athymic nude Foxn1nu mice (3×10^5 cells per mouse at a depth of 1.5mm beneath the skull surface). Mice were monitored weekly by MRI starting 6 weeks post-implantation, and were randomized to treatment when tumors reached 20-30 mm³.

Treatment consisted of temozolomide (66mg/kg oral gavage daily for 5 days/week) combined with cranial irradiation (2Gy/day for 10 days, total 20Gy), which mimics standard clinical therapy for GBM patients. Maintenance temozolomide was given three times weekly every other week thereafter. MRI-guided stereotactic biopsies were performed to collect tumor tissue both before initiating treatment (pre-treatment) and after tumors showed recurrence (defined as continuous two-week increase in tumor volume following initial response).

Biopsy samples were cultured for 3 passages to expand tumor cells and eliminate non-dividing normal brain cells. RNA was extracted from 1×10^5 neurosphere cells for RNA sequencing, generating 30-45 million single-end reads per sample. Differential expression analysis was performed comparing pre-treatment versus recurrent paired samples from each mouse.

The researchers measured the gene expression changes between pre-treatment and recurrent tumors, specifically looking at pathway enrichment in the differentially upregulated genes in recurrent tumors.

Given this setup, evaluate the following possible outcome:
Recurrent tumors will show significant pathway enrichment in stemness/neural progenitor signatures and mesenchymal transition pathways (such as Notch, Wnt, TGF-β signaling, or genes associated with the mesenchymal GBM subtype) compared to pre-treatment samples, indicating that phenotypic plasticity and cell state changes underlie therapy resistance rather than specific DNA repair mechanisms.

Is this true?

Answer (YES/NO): YES